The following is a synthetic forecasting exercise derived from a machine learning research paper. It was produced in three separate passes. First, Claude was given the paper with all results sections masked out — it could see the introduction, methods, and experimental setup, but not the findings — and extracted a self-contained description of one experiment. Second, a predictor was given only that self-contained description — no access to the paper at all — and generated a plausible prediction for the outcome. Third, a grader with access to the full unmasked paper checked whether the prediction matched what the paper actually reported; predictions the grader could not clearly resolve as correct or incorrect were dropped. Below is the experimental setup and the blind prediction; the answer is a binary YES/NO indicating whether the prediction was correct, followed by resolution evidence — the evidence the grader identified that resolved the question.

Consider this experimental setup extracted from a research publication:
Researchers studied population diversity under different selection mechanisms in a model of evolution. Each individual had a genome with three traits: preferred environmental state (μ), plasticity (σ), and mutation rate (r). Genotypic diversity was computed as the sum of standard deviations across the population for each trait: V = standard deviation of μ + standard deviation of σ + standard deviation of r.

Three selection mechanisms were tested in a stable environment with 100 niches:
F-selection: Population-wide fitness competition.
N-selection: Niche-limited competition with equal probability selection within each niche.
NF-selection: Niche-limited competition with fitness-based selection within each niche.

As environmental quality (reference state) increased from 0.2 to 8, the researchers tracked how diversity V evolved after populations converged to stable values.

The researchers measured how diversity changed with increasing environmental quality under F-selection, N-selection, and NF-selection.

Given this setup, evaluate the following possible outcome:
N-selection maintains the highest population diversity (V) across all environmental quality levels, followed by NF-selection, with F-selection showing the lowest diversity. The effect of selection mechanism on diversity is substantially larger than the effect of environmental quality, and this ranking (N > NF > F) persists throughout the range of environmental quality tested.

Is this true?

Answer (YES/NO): NO